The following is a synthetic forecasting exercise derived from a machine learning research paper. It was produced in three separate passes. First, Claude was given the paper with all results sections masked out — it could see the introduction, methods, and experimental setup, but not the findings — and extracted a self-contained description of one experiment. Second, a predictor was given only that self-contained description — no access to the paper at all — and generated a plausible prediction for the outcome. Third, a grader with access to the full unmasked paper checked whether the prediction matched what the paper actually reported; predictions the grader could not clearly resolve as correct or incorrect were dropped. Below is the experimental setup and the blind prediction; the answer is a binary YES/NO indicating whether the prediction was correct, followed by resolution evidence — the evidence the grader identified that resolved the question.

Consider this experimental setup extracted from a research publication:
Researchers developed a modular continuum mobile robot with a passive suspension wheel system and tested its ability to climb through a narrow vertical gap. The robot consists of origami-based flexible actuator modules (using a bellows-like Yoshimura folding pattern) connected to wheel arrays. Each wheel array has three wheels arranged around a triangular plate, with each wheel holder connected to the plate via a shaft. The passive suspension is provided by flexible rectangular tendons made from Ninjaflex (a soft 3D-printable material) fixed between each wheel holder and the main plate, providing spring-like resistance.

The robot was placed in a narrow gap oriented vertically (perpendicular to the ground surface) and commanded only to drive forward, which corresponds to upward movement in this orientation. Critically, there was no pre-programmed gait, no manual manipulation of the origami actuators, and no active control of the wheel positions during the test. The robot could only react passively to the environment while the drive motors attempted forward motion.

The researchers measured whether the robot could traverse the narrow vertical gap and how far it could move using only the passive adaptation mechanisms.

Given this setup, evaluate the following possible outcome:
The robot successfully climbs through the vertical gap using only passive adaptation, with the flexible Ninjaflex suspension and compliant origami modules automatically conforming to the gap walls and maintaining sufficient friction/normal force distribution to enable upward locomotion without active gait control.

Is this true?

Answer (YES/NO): YES